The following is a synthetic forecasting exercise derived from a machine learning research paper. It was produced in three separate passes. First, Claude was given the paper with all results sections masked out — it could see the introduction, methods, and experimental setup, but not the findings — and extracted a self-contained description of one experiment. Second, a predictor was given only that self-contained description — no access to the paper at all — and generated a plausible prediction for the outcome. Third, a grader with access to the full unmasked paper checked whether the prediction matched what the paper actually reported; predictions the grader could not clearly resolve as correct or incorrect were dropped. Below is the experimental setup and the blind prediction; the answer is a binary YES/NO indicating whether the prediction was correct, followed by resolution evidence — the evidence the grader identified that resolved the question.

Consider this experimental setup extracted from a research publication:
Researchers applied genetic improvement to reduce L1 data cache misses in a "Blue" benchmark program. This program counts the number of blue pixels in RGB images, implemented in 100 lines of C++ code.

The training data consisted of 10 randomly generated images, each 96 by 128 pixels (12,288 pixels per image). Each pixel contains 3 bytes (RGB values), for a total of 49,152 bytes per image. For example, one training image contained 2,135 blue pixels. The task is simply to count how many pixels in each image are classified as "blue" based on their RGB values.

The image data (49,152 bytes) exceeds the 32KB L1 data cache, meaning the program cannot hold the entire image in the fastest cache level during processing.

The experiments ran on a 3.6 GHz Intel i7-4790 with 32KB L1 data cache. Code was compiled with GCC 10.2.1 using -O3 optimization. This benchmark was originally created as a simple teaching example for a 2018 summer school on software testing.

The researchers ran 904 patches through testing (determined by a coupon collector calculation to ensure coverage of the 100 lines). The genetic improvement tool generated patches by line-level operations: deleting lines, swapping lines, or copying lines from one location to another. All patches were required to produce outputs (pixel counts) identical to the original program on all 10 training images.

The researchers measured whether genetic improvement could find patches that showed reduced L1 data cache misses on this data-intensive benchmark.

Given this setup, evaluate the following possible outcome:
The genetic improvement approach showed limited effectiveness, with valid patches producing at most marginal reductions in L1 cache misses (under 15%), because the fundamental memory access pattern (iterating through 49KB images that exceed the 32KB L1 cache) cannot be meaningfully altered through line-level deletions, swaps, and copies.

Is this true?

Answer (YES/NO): NO